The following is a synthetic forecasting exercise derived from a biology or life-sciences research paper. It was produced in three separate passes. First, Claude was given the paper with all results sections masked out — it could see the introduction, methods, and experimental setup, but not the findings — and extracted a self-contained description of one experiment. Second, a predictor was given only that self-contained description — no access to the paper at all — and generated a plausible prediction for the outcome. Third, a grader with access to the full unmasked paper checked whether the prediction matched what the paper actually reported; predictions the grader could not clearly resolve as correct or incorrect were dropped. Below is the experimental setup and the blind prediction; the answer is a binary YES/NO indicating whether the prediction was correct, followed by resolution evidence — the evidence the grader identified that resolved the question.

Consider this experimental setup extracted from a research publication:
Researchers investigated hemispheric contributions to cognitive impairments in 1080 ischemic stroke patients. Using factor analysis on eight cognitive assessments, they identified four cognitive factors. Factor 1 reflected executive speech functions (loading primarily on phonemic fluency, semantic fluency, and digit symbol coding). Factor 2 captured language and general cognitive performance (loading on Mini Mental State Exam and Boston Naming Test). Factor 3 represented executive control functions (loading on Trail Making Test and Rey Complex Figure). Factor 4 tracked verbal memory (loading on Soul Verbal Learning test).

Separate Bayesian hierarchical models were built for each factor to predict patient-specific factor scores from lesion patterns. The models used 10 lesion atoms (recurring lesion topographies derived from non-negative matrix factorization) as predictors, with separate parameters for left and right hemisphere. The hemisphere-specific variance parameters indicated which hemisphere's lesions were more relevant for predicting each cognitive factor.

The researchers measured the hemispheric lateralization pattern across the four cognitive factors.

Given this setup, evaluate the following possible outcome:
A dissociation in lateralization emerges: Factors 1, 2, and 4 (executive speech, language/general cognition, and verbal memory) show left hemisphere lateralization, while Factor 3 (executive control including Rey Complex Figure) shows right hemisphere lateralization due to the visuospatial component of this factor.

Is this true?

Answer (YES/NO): YES